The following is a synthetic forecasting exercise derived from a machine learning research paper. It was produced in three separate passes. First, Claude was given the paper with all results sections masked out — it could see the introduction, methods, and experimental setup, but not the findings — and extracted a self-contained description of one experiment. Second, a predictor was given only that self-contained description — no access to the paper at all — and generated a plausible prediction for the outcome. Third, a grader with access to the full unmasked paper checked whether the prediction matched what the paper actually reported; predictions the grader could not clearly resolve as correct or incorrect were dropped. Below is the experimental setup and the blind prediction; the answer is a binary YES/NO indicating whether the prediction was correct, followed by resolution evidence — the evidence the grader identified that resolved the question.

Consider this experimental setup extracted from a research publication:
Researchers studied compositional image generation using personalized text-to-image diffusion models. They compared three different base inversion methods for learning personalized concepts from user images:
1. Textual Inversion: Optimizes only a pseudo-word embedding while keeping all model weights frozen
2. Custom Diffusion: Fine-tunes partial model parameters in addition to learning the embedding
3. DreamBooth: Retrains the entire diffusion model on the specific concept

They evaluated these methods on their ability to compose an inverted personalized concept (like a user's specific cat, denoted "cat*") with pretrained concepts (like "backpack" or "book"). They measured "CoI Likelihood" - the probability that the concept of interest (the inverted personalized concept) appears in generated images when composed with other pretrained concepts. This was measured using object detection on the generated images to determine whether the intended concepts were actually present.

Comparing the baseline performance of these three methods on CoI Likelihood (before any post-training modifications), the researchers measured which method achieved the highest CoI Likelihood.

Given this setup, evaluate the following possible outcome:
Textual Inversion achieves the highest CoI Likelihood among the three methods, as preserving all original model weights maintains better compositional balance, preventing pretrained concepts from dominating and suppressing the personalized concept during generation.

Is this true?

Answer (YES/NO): NO